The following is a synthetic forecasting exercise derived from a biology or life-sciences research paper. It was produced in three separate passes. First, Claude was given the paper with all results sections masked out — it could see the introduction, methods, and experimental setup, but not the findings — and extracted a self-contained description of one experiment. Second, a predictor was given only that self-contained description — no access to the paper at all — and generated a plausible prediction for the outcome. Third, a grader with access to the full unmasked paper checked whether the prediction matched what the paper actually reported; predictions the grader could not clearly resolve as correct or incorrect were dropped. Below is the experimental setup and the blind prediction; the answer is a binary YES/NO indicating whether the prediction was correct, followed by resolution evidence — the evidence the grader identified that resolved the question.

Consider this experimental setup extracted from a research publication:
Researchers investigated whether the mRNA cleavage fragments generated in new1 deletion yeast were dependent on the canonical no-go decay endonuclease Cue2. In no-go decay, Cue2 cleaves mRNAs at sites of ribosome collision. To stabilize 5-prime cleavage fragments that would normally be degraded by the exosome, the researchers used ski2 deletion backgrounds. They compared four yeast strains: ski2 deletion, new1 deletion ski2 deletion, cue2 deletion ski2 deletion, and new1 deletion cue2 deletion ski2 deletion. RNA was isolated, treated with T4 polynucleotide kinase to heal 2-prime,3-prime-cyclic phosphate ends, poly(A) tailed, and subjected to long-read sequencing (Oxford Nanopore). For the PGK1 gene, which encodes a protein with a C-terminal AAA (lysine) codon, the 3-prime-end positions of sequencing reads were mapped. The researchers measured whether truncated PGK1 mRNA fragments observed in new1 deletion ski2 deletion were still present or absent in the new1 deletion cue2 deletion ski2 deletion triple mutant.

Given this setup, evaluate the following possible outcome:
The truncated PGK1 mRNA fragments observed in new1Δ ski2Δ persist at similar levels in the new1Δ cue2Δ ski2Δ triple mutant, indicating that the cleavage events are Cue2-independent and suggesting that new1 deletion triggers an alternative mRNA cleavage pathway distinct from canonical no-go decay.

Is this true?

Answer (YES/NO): NO